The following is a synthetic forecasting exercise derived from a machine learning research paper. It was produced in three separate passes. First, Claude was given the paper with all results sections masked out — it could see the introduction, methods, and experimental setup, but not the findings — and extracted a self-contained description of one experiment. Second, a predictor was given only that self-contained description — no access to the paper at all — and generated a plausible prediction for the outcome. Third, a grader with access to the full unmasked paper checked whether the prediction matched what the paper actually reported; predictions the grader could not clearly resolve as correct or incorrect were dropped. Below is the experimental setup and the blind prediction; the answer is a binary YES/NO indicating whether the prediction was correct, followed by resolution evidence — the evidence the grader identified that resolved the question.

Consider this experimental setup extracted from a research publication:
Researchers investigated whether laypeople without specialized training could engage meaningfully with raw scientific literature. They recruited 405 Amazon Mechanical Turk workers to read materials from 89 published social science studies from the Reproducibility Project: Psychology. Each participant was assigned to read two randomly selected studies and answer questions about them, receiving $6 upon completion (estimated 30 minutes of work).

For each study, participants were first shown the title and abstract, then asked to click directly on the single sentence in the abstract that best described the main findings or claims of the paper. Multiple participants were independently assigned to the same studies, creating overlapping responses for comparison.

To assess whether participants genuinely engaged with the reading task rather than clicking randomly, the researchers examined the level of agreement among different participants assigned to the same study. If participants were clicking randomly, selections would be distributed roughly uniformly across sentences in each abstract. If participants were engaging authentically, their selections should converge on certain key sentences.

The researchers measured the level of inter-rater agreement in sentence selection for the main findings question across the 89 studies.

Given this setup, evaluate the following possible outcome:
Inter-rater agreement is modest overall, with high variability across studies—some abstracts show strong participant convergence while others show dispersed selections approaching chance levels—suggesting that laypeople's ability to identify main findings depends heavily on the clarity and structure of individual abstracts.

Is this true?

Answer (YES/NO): NO